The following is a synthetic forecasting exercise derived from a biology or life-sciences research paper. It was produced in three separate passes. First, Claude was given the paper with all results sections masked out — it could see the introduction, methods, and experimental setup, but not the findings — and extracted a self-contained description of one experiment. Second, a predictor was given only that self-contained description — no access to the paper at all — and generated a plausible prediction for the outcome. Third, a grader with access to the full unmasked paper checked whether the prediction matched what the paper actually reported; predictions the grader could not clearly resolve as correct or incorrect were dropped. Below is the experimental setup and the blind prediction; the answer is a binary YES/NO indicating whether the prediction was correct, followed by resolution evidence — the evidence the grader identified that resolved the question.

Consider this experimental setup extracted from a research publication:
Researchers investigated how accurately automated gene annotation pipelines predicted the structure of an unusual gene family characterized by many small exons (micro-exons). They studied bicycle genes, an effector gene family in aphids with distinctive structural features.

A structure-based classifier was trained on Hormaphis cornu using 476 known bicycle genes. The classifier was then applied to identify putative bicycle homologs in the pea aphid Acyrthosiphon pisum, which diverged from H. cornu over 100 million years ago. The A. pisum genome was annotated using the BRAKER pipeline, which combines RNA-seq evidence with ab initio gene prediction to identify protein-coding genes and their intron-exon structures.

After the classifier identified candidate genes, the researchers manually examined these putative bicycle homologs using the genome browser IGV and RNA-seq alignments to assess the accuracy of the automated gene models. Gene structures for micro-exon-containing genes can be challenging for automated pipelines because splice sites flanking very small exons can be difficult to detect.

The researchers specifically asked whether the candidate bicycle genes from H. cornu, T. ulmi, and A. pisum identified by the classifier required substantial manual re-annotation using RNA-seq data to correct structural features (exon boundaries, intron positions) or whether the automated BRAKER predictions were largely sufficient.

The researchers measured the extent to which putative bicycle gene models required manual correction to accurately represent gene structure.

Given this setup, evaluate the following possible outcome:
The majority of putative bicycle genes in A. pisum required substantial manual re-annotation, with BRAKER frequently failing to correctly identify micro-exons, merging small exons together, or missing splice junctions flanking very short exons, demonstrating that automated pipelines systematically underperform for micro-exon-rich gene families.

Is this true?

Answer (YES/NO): YES